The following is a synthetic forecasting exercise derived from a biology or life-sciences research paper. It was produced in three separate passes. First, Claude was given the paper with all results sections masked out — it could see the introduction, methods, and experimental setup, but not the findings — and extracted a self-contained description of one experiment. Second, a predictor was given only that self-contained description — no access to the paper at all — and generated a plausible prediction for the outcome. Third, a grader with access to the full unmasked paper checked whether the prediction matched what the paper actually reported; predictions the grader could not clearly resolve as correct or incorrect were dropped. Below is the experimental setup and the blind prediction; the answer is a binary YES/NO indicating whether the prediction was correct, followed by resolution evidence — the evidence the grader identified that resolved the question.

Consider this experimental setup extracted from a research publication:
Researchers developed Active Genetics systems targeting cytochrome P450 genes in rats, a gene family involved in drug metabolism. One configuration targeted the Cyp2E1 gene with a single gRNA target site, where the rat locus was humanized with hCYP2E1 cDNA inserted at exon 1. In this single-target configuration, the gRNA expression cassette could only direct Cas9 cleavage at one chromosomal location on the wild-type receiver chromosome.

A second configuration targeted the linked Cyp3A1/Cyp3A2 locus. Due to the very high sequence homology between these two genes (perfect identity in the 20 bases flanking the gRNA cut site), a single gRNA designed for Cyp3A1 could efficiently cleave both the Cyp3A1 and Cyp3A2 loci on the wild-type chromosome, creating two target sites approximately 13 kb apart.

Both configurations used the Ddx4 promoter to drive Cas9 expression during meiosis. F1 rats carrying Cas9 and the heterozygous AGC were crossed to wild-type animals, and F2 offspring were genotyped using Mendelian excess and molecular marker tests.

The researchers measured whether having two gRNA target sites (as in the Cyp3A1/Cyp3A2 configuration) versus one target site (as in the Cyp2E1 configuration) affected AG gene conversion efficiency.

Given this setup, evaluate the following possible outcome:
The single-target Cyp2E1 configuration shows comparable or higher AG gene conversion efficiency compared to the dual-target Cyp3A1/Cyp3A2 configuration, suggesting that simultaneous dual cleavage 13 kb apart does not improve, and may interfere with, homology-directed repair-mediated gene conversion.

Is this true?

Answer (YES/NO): NO